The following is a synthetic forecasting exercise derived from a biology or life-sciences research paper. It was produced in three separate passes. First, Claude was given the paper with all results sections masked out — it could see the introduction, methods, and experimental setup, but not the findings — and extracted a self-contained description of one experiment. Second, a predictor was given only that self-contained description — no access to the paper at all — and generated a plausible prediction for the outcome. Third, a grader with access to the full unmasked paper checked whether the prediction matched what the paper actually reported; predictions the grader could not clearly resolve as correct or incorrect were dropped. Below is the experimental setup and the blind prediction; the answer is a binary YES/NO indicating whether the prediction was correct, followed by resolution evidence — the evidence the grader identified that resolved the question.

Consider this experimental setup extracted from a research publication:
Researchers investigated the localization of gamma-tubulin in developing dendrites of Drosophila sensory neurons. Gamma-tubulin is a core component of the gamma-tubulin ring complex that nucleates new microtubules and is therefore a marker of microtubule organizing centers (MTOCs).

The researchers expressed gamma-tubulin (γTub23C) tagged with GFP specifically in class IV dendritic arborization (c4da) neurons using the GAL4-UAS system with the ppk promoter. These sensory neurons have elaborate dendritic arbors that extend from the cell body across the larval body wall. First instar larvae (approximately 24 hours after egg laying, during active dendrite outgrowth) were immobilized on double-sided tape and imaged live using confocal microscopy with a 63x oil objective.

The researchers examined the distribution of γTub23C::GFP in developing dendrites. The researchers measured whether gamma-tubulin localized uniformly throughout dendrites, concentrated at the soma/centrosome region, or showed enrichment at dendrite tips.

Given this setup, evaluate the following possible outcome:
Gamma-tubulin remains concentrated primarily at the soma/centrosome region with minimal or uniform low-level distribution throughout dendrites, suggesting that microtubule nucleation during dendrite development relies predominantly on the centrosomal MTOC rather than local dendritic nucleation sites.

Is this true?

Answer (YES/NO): NO